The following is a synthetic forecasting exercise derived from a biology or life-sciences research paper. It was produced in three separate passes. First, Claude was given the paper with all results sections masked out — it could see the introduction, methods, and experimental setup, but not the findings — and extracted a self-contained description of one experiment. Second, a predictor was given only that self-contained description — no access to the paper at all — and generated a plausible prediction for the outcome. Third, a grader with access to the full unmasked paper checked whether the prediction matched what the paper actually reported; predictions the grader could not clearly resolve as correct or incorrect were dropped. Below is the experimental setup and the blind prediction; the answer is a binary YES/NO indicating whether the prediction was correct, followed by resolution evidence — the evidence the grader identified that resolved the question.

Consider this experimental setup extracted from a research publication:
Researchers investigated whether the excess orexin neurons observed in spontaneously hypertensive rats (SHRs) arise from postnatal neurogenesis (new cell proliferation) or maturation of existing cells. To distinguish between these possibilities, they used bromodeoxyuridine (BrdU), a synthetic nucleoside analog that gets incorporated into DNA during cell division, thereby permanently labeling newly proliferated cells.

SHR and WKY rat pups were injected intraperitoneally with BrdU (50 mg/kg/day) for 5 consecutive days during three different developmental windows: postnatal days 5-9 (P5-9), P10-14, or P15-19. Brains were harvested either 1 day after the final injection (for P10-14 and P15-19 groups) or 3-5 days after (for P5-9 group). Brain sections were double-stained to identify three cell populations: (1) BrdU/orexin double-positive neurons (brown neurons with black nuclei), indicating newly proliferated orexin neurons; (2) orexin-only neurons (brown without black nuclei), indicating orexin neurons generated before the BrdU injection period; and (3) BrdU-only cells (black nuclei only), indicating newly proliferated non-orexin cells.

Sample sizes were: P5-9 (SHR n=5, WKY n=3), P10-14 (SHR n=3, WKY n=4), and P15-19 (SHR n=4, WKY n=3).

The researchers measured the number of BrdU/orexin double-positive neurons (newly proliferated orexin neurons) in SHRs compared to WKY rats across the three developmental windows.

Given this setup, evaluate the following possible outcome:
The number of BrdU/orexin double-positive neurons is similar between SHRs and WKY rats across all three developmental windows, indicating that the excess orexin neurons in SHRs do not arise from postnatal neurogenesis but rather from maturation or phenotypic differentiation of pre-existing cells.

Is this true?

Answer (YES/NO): NO